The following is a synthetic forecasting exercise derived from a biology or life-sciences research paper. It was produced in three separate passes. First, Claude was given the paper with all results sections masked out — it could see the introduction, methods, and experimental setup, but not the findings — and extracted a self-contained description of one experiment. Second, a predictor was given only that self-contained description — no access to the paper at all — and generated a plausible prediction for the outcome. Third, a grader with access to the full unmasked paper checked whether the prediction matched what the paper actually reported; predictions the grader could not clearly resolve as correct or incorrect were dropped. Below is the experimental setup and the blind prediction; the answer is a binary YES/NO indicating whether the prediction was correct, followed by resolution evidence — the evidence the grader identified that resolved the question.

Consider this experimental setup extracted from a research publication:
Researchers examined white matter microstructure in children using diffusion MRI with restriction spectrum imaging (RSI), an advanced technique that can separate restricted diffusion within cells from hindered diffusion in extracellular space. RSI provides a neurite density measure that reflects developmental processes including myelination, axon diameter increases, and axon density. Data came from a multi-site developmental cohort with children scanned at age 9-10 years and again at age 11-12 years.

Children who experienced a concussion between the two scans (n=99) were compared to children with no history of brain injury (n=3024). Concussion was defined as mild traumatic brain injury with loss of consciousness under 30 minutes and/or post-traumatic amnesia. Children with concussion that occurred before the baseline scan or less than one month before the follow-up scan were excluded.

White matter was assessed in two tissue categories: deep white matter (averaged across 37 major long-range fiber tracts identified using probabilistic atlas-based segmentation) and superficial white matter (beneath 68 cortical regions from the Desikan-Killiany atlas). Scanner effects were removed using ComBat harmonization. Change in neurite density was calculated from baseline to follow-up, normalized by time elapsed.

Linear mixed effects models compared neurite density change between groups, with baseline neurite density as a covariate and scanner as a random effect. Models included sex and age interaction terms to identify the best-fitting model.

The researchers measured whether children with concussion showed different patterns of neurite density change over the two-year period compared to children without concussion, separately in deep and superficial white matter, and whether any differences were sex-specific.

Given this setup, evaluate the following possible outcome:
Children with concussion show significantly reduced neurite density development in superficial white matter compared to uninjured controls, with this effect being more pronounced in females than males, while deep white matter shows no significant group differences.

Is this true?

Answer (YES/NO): NO